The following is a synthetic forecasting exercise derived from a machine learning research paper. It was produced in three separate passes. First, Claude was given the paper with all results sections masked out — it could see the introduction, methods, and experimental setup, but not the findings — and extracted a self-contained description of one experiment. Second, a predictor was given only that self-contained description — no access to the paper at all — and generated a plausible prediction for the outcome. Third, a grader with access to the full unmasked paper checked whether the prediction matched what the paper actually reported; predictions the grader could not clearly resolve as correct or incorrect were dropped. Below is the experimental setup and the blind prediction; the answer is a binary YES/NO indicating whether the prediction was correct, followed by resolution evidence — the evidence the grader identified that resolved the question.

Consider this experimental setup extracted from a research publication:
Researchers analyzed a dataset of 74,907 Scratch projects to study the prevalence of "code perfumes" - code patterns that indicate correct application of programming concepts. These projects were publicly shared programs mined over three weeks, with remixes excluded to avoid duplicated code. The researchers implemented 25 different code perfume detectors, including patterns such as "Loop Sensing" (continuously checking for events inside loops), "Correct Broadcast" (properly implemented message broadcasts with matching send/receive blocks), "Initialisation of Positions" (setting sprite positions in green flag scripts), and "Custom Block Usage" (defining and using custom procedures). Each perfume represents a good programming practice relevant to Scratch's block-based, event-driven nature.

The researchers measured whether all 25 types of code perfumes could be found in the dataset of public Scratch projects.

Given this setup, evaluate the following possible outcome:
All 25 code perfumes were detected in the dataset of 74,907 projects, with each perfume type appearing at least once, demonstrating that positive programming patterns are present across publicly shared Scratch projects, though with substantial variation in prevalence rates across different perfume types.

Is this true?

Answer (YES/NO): YES